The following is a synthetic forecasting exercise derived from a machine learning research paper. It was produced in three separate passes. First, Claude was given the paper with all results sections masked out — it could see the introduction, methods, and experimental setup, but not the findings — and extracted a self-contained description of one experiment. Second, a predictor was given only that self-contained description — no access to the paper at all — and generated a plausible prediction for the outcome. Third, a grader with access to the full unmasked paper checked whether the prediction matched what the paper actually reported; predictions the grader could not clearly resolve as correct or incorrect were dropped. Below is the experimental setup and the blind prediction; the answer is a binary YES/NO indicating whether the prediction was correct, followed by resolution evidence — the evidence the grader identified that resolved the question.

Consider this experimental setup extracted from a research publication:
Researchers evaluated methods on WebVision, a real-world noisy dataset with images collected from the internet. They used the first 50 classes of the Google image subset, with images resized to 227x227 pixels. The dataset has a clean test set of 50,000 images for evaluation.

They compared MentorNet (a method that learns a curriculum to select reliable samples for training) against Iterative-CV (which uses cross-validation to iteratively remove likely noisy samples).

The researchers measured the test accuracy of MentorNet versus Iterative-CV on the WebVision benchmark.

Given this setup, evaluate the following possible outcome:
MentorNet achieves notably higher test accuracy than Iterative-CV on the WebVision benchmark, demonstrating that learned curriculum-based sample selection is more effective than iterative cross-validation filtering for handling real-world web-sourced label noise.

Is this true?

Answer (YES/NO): NO